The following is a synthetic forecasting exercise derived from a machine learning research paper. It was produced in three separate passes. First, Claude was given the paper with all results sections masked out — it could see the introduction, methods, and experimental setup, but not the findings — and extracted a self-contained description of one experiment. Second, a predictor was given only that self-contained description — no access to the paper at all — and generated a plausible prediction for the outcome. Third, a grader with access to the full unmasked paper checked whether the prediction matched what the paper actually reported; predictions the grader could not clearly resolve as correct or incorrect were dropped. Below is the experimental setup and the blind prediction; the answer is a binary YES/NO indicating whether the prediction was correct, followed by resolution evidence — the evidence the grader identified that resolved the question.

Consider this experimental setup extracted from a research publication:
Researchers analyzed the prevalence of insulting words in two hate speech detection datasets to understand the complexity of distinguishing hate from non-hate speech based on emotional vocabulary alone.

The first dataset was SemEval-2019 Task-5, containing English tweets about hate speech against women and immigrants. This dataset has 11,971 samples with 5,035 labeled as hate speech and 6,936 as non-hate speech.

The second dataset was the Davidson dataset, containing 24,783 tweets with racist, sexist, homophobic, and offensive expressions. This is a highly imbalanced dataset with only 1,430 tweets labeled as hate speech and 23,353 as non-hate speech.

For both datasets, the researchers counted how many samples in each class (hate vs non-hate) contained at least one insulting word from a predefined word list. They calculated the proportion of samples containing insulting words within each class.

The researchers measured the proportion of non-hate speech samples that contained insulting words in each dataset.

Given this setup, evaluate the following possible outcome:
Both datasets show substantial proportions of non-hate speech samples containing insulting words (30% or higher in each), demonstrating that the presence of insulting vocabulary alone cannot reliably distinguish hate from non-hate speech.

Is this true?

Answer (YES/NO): YES